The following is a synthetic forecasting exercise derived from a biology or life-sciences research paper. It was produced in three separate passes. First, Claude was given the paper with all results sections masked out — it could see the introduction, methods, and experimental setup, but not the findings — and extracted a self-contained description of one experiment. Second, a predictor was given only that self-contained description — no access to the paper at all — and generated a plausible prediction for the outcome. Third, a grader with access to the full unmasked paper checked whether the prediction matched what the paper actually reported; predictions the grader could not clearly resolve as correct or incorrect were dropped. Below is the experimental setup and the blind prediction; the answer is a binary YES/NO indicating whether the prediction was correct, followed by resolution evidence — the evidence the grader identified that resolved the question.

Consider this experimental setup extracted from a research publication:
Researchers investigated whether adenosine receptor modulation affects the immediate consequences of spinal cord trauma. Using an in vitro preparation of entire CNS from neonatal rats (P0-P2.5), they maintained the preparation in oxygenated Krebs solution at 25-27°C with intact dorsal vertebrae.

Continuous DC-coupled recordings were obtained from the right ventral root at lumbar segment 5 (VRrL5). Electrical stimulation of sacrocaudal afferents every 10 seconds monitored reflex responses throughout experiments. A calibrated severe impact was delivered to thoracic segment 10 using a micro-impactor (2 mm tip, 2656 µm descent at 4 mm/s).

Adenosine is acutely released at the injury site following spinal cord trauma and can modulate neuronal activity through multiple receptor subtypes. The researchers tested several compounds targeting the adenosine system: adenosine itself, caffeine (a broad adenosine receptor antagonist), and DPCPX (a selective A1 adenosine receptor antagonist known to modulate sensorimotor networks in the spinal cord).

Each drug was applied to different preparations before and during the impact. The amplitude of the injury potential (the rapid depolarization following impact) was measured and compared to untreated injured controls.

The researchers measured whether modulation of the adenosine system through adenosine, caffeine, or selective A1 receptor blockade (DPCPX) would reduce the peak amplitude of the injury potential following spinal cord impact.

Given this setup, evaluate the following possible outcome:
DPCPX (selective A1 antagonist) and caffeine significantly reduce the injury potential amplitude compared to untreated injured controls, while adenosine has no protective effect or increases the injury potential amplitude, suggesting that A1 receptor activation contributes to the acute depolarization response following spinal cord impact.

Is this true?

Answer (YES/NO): NO